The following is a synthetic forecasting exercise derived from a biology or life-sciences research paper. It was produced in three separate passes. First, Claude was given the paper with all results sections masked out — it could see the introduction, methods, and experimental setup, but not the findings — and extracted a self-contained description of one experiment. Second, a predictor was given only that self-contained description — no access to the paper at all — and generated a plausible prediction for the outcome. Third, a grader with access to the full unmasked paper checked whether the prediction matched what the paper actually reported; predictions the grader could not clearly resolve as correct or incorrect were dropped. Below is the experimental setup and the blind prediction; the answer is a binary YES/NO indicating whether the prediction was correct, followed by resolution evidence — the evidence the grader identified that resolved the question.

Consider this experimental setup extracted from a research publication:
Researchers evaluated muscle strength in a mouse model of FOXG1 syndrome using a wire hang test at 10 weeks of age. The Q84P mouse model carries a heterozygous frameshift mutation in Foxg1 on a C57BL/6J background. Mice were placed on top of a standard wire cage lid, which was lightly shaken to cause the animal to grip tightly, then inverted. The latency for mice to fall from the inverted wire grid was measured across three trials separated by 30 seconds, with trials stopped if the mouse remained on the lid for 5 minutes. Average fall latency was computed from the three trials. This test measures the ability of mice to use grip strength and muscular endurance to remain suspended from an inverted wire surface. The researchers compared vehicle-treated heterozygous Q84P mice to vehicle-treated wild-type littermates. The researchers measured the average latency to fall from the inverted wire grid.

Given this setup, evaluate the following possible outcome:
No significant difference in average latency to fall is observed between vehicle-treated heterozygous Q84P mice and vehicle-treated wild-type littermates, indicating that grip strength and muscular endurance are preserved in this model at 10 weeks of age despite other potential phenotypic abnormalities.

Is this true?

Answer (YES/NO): YES